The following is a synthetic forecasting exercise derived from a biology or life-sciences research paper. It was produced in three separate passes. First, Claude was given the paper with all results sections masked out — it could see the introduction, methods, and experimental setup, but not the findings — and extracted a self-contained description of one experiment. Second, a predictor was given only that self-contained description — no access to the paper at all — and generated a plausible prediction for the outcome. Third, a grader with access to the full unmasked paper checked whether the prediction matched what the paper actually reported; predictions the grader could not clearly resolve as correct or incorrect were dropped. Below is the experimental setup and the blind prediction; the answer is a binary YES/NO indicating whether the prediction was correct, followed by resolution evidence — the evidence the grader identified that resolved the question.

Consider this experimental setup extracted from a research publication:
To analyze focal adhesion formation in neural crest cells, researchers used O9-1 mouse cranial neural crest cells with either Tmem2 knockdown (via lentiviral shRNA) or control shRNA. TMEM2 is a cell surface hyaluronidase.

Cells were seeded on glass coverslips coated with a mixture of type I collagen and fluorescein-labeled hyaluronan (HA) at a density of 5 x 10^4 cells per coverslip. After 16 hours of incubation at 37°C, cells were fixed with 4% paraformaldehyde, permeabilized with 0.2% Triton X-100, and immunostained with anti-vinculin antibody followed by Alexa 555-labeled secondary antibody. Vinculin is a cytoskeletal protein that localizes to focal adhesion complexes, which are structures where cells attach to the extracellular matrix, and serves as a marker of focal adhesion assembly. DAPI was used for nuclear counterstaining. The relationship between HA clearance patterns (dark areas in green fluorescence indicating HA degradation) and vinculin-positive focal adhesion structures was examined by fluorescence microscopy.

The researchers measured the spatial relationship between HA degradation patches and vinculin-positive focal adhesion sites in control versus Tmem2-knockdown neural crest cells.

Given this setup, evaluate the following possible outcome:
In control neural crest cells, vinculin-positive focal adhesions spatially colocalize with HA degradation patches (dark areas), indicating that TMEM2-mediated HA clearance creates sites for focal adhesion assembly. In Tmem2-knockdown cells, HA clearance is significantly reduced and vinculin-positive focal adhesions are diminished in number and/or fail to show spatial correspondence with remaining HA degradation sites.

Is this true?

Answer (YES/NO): YES